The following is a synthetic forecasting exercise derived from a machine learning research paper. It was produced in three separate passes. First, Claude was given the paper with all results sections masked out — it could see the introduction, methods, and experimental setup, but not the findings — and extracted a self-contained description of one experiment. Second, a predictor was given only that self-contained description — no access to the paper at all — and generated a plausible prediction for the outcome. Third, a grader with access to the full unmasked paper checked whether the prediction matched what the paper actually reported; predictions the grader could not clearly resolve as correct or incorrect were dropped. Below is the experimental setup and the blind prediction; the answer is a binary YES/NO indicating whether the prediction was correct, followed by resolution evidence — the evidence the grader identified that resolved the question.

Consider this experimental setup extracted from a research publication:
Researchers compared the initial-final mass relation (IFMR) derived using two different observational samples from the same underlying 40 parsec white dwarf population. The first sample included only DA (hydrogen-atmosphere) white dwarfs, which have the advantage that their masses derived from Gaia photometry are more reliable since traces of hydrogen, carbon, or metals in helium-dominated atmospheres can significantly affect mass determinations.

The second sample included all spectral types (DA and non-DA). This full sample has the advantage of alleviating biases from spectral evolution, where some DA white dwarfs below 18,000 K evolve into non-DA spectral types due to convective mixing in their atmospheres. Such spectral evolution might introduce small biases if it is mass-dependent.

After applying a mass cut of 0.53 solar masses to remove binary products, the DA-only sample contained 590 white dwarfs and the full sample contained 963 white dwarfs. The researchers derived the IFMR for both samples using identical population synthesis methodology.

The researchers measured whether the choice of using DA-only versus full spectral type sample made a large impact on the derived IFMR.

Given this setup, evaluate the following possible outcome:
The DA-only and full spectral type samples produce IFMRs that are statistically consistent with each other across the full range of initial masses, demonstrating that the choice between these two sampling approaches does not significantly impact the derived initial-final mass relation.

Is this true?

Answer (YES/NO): YES